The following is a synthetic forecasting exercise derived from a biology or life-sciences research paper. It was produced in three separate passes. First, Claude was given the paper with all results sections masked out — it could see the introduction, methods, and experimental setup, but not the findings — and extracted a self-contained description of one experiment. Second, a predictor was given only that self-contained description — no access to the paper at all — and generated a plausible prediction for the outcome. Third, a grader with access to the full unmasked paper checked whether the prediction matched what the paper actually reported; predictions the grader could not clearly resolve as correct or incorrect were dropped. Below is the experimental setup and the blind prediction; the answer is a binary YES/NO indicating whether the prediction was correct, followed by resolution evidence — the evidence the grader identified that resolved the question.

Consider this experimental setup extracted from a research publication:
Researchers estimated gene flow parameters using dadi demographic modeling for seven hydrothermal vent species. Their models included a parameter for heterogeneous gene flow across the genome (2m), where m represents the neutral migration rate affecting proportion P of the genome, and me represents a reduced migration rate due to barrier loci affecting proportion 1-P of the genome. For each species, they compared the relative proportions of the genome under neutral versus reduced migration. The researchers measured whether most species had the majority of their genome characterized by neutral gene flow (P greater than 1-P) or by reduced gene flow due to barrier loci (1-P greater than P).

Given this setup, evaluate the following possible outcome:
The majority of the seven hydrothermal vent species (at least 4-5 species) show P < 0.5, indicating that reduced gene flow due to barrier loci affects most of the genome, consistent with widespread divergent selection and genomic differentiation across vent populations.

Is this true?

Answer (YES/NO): YES